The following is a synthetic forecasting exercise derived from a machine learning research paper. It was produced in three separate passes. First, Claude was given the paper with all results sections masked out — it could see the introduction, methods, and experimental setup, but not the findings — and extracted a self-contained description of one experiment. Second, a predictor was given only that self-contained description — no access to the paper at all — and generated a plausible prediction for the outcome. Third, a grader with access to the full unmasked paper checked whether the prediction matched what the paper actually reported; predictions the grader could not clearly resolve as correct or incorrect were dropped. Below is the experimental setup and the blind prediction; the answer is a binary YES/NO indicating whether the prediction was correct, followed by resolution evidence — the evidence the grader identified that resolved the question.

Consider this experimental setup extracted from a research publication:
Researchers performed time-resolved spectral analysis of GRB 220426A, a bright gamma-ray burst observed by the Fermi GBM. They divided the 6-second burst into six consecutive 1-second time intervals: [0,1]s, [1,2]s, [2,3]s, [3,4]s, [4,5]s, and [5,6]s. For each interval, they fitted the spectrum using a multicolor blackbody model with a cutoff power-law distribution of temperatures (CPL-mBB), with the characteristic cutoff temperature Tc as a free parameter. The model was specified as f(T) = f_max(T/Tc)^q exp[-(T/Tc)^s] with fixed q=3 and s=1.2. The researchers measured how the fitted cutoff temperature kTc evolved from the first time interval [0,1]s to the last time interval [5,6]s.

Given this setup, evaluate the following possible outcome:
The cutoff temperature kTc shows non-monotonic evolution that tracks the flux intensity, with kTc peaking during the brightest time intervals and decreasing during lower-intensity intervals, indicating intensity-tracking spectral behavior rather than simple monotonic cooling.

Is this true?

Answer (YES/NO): NO